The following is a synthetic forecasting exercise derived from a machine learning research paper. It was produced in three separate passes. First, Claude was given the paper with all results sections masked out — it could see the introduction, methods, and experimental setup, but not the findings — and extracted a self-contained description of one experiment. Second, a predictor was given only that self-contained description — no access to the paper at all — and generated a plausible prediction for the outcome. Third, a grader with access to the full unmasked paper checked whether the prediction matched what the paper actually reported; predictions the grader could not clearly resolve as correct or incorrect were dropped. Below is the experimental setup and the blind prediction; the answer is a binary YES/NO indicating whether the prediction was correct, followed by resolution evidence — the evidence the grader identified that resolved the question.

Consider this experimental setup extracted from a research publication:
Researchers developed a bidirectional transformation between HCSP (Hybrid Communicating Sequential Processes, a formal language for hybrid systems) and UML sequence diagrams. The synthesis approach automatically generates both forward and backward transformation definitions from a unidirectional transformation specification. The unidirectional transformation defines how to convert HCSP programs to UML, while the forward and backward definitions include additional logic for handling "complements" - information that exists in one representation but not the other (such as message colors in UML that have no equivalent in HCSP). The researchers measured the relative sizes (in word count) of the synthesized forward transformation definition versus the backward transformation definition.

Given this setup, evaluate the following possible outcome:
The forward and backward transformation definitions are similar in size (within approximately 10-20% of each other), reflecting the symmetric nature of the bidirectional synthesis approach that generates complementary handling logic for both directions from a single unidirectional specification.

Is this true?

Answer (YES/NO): NO